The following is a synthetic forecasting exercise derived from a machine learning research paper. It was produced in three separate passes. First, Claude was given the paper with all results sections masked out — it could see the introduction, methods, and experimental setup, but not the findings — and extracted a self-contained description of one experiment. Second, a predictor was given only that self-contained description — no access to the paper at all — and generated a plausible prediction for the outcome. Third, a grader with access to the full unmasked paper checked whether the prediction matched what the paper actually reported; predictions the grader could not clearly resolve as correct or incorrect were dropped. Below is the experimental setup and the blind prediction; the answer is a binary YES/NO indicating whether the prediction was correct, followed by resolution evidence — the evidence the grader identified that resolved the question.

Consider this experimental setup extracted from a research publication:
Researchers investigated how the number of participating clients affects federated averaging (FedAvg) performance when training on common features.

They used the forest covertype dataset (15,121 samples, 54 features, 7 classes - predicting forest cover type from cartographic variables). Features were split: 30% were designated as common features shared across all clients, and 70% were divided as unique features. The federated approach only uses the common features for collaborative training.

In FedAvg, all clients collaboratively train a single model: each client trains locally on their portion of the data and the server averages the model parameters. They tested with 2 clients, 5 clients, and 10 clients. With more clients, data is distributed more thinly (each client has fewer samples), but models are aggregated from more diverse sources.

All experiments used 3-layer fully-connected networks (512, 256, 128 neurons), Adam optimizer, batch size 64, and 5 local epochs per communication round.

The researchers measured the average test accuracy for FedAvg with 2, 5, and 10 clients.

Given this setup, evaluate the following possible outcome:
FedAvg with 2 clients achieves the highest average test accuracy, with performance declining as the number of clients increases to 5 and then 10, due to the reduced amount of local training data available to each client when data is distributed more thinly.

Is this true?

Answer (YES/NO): YES